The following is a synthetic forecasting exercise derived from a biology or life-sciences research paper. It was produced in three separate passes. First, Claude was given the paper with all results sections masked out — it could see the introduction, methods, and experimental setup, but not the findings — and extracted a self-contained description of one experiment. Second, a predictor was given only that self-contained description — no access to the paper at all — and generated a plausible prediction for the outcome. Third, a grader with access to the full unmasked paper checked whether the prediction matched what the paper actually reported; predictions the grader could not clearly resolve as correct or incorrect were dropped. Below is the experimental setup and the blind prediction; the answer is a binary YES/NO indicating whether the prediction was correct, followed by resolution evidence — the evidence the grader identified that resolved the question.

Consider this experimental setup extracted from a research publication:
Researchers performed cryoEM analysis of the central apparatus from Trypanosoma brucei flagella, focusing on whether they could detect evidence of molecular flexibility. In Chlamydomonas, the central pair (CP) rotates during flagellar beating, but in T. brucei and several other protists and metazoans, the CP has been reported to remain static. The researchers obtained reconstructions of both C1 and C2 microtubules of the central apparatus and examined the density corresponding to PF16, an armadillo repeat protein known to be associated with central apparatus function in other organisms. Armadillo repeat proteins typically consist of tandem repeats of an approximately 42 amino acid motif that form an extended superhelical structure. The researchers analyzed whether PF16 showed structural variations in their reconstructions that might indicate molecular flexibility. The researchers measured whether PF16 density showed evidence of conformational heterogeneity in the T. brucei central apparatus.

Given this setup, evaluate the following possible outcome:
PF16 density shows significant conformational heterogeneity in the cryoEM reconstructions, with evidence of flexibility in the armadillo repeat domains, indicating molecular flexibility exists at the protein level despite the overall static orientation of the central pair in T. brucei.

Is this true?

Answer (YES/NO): YES